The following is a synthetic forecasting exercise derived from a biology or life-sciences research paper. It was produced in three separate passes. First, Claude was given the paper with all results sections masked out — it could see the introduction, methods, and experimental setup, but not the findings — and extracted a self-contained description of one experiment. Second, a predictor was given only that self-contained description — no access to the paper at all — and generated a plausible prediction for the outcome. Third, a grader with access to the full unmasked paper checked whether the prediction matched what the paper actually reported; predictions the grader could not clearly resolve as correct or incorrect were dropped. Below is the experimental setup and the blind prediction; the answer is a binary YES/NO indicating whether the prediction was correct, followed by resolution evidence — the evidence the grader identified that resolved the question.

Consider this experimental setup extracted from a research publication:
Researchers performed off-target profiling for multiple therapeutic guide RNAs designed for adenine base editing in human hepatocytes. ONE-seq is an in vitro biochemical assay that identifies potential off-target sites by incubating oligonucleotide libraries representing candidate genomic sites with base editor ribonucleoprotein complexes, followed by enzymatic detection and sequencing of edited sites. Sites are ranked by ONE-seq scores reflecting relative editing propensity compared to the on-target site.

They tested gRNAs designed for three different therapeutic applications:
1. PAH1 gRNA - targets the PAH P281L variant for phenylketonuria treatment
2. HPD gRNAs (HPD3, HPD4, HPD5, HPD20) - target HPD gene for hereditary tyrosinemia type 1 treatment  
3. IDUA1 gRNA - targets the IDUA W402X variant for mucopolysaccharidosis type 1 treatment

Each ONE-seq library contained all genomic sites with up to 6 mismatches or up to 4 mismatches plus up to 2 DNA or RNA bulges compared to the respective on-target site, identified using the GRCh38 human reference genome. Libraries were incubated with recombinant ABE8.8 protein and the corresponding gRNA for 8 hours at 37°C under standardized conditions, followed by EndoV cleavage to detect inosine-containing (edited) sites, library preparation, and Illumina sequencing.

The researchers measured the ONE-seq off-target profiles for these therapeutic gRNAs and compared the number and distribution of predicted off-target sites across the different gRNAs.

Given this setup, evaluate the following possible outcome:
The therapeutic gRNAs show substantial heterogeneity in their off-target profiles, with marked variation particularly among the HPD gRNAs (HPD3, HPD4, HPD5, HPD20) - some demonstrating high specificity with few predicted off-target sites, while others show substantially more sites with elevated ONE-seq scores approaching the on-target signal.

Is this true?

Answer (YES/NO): NO